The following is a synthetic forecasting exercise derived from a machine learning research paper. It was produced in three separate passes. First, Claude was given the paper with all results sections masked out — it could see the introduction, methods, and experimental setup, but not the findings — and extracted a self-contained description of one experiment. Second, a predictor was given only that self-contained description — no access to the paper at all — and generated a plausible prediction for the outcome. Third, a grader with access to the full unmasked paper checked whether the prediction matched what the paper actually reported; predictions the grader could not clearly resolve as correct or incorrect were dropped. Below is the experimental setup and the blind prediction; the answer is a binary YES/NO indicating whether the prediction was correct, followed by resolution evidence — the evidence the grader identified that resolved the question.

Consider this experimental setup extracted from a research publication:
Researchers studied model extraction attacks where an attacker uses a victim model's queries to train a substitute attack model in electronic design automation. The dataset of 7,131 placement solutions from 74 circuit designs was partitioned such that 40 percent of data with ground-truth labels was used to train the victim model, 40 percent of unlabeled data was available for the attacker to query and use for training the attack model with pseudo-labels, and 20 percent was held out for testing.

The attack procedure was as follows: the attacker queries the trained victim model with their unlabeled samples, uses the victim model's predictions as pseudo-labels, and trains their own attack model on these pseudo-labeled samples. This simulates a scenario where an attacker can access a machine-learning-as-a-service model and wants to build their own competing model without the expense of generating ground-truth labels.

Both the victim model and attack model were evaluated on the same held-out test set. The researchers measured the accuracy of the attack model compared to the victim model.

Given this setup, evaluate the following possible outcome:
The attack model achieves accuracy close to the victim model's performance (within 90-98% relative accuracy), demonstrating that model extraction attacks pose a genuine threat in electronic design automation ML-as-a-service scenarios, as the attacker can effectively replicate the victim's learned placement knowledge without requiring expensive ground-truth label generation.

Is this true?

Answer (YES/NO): YES